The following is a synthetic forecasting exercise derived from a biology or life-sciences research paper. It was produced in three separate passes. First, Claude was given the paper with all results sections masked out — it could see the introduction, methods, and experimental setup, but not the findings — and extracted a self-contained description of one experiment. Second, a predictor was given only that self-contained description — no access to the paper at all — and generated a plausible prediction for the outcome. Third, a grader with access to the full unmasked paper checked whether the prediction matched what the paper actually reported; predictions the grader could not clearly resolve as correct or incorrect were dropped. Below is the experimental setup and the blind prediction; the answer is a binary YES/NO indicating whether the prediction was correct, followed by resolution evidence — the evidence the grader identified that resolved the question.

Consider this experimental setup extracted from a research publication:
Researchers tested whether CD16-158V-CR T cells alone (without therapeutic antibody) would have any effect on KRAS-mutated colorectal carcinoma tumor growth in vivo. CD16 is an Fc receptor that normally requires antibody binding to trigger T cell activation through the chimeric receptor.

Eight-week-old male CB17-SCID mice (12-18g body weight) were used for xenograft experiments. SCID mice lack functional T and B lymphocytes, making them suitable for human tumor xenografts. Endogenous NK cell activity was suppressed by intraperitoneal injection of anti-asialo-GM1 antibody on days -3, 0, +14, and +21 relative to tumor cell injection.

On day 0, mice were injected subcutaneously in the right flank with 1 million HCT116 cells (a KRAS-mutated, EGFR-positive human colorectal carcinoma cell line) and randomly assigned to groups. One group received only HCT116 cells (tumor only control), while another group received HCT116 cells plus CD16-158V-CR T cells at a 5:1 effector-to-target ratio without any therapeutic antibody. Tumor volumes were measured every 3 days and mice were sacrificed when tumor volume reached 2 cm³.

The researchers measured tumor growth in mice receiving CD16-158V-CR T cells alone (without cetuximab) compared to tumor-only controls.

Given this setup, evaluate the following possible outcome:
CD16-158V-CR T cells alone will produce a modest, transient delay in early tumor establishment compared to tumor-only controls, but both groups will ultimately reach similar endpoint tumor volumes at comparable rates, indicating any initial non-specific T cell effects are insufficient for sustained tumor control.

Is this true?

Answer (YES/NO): NO